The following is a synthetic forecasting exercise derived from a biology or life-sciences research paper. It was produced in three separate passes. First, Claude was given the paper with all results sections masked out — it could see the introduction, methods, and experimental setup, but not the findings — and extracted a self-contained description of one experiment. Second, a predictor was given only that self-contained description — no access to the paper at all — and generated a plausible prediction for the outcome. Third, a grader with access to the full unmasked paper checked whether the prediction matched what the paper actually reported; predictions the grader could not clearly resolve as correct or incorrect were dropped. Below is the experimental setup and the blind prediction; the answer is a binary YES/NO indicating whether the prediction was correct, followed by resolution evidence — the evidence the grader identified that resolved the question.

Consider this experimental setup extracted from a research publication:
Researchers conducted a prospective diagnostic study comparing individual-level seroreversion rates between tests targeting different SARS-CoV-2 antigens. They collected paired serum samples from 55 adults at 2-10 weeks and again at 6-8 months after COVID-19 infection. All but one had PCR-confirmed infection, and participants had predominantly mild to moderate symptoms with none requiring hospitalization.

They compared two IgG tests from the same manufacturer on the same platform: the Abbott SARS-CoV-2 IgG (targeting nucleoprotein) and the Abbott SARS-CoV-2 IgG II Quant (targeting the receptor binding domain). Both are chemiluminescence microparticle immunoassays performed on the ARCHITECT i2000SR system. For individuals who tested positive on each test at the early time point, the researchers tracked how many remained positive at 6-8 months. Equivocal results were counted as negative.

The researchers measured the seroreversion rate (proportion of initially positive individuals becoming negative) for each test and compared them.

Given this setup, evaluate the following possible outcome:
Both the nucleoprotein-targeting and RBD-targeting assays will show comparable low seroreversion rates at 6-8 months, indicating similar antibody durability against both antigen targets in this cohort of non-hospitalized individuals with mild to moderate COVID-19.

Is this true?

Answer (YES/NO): NO